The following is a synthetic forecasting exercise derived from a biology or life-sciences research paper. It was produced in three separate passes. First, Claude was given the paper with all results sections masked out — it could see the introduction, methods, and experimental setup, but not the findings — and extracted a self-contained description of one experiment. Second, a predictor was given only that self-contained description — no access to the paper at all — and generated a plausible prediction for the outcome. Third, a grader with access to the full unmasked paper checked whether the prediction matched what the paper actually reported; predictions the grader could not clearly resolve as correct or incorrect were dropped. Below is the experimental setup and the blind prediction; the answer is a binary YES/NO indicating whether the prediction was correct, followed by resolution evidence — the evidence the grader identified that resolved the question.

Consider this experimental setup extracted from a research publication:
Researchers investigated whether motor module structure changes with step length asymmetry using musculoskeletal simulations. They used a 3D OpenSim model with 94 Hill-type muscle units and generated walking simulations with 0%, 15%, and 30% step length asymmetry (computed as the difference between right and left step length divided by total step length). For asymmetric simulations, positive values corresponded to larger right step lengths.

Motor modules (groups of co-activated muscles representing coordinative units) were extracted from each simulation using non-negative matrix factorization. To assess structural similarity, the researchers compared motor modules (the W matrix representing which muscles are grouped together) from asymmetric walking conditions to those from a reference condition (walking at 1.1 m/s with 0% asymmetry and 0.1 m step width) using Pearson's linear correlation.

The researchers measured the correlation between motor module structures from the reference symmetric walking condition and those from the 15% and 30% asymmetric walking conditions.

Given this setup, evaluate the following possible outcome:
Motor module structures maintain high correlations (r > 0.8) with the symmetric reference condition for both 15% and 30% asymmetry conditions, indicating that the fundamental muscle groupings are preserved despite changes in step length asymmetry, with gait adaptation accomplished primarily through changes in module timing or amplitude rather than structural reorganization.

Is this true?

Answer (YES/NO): YES